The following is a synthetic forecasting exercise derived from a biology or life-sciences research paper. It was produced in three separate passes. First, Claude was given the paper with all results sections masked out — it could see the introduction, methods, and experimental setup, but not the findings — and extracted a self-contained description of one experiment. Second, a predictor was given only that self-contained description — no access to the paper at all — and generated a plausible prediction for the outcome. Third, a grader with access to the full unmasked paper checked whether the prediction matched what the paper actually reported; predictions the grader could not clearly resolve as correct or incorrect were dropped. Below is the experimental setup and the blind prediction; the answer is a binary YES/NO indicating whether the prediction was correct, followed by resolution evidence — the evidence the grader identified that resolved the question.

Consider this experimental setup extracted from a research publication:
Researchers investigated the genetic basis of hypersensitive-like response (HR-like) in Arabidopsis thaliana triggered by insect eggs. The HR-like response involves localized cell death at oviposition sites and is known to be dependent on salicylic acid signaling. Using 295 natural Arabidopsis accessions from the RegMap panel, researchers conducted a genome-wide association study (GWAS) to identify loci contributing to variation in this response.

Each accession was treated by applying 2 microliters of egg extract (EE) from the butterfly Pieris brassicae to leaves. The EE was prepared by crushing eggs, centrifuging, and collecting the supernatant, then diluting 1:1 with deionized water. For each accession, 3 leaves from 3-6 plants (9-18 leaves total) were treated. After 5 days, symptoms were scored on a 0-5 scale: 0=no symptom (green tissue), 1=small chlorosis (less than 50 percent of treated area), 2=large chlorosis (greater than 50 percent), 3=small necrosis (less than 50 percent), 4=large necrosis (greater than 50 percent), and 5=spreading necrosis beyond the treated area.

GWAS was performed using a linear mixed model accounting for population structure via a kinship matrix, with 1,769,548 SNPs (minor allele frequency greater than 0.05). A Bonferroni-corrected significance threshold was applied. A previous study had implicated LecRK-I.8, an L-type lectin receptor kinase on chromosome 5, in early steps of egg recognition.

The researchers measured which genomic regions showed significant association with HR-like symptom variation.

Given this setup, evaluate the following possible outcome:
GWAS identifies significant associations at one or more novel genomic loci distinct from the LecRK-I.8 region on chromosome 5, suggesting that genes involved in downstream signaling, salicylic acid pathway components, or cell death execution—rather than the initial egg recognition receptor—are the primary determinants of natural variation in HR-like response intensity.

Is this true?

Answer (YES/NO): NO